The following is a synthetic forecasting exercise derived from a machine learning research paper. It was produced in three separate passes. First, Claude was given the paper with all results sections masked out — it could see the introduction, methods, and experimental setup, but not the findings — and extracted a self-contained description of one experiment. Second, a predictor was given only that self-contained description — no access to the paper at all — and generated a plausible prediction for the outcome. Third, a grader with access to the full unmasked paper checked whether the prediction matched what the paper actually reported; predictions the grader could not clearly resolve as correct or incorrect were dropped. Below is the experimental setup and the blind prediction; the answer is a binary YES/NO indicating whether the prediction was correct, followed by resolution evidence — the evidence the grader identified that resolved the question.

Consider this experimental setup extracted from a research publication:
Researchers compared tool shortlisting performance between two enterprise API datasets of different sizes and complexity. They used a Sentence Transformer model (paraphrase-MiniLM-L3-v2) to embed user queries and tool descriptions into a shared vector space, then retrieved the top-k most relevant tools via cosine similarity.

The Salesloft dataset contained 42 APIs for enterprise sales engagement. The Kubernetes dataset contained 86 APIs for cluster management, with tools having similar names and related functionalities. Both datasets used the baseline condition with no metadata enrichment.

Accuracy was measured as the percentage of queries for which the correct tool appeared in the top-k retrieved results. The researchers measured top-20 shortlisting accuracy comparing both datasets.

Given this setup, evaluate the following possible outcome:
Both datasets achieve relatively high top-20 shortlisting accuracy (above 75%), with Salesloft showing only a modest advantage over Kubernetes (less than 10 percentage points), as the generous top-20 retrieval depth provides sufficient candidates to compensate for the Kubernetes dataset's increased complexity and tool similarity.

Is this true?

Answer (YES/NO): NO